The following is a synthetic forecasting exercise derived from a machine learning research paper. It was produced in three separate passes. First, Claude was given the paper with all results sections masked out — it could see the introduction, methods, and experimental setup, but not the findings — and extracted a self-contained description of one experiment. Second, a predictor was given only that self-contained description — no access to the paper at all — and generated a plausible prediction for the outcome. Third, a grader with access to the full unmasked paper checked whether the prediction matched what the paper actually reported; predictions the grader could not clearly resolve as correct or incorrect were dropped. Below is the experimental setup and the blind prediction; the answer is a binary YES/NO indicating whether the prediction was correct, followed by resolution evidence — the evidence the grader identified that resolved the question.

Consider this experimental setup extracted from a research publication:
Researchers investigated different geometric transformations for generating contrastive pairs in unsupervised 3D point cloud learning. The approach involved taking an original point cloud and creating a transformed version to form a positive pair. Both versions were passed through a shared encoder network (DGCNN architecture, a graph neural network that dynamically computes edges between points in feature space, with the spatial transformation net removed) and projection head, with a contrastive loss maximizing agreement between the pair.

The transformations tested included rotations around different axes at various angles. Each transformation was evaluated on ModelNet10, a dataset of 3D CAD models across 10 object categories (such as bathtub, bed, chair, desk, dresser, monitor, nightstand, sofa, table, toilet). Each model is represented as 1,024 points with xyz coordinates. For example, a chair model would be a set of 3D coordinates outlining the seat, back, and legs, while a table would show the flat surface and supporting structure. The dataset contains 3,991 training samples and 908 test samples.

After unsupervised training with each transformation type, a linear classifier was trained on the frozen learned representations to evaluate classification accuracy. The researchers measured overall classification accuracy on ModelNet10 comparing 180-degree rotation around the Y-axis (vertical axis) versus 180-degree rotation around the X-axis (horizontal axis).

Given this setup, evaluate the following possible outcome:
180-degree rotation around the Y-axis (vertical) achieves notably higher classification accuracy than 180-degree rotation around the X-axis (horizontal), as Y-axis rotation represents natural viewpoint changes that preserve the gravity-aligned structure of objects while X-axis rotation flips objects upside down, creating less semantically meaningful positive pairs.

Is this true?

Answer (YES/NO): YES